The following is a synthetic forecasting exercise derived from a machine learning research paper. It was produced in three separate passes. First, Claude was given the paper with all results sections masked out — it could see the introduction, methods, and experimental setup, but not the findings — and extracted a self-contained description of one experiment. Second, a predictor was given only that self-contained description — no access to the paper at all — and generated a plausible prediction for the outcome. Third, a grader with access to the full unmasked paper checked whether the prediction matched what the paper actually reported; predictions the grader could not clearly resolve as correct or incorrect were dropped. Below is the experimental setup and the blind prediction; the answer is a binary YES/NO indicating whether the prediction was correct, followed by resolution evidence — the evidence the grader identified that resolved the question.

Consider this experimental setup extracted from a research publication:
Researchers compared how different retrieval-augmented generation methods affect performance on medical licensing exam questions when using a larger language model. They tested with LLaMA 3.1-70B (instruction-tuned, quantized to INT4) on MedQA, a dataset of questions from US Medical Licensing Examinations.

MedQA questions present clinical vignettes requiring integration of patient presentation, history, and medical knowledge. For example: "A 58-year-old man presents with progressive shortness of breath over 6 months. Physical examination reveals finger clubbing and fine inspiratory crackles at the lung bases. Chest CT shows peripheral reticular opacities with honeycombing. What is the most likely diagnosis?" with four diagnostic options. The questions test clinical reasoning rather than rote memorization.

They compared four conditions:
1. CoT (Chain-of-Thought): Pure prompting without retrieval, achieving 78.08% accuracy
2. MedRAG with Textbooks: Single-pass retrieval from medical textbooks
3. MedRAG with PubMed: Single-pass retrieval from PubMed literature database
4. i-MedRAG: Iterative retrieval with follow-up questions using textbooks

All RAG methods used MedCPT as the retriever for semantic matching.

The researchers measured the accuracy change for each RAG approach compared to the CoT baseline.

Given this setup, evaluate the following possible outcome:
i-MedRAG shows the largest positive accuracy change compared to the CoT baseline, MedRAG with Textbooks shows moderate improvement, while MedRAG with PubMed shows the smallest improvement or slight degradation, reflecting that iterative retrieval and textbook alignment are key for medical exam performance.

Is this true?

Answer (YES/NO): YES